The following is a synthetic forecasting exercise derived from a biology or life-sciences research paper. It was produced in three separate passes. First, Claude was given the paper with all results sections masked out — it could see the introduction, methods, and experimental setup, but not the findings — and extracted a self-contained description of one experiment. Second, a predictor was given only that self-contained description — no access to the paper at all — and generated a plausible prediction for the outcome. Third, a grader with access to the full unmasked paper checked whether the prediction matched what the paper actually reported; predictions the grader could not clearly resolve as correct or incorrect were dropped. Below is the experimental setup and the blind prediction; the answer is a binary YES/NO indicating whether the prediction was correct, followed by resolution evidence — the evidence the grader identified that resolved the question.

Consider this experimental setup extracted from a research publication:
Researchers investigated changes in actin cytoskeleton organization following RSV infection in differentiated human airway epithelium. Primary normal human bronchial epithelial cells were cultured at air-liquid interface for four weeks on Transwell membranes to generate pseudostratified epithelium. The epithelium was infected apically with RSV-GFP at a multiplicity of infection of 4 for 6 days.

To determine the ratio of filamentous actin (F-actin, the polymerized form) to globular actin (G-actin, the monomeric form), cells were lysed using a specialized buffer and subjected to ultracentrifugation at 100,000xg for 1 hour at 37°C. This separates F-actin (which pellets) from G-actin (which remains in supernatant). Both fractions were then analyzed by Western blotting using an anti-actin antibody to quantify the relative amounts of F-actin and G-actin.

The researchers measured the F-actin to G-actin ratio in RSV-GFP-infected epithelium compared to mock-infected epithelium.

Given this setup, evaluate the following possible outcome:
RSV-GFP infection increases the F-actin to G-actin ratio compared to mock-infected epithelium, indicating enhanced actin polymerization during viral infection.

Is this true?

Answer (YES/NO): YES